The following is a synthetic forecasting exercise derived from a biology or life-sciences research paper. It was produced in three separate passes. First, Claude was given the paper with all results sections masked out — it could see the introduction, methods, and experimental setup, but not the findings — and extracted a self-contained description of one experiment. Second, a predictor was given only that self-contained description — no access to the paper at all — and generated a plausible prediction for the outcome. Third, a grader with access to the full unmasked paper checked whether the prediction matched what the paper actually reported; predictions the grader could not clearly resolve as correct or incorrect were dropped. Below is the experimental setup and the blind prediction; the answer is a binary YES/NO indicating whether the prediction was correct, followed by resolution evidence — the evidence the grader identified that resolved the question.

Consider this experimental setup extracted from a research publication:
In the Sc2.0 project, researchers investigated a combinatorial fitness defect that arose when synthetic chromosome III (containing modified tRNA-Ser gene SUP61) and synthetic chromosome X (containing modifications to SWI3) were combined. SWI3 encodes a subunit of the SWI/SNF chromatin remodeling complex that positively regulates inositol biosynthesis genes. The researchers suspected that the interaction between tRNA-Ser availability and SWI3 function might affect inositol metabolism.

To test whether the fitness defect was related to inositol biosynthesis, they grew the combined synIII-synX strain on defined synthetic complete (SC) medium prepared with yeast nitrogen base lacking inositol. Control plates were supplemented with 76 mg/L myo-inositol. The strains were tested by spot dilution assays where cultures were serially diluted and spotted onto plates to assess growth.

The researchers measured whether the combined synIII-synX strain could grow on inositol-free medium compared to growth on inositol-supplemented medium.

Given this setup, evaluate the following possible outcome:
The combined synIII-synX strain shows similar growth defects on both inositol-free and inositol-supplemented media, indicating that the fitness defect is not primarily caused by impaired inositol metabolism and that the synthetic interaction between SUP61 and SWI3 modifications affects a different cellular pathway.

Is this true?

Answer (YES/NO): NO